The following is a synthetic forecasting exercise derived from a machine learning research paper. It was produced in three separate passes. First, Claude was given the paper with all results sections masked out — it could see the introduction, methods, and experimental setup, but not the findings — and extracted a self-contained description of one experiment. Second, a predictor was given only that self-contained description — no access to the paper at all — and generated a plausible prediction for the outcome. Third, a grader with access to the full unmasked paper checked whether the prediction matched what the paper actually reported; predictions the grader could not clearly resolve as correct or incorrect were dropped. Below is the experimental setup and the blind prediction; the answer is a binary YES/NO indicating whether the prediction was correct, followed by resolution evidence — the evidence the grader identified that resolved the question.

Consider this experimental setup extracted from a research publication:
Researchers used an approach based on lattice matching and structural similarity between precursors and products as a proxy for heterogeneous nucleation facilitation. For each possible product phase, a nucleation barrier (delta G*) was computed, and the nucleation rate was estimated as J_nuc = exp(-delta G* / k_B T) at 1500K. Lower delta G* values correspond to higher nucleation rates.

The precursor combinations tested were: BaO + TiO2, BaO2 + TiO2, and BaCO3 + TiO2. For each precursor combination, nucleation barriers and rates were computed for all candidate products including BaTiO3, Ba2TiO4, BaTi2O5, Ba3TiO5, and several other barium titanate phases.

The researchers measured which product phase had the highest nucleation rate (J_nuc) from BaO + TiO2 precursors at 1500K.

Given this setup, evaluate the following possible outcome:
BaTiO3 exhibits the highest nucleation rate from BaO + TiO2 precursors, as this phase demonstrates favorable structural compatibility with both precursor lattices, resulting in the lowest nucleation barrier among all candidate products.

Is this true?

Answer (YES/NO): YES